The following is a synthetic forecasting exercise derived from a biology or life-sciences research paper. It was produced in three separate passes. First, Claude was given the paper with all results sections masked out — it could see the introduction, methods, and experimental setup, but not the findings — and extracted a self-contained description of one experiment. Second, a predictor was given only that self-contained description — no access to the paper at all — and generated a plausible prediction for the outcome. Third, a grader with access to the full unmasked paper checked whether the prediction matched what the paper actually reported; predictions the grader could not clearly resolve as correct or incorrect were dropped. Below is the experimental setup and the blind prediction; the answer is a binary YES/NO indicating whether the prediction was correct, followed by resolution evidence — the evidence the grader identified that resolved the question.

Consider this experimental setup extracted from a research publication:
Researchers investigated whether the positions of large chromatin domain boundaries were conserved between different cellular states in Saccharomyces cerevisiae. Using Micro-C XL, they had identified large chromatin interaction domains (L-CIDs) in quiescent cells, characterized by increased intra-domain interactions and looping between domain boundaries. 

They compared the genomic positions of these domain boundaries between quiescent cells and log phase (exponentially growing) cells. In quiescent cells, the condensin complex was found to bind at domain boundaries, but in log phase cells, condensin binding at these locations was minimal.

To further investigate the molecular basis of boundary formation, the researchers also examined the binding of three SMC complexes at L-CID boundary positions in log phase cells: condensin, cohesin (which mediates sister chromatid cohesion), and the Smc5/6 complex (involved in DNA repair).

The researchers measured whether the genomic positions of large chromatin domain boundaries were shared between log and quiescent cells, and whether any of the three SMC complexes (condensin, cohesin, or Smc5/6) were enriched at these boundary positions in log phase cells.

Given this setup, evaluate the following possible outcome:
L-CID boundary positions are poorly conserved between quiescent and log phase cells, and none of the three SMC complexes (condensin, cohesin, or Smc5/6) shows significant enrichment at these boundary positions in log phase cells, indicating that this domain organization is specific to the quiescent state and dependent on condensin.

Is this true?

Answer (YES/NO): NO